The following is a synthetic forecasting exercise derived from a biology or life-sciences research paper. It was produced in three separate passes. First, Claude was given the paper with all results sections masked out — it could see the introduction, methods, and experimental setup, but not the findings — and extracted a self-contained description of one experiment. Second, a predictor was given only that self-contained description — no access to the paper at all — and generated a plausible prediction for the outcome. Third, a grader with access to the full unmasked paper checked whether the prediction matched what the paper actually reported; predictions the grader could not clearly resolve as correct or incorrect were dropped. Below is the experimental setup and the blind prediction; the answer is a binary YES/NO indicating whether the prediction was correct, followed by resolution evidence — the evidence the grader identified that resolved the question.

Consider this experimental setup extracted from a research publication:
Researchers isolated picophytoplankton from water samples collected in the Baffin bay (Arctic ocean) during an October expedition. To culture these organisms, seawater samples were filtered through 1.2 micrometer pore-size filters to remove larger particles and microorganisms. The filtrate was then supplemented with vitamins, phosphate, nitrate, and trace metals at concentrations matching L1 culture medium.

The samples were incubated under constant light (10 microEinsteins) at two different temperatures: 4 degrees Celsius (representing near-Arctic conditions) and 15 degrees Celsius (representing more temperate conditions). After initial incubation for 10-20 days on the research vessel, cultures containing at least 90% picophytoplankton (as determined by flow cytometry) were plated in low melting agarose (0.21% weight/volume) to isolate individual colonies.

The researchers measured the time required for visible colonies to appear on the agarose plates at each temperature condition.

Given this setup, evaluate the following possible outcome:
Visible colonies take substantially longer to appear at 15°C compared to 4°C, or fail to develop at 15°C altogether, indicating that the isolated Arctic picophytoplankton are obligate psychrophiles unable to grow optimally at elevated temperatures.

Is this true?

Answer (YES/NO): NO